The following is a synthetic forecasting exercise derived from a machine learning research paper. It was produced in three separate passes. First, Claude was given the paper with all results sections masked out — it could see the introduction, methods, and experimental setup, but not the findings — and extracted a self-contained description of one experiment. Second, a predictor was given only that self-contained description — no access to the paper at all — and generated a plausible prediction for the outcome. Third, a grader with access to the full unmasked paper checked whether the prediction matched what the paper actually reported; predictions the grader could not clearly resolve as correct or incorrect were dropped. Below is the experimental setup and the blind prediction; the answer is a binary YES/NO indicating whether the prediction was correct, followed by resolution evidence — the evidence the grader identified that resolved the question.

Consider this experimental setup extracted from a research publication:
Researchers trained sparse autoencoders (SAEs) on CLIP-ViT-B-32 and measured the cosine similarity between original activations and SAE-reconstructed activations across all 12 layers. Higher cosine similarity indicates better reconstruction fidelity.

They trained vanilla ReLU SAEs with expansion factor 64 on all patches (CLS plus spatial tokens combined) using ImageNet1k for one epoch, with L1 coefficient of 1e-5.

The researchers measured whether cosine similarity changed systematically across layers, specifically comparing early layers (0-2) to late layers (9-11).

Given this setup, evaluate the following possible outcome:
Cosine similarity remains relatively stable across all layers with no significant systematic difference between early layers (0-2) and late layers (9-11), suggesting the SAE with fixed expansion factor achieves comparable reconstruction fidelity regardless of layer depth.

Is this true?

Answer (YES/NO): YES